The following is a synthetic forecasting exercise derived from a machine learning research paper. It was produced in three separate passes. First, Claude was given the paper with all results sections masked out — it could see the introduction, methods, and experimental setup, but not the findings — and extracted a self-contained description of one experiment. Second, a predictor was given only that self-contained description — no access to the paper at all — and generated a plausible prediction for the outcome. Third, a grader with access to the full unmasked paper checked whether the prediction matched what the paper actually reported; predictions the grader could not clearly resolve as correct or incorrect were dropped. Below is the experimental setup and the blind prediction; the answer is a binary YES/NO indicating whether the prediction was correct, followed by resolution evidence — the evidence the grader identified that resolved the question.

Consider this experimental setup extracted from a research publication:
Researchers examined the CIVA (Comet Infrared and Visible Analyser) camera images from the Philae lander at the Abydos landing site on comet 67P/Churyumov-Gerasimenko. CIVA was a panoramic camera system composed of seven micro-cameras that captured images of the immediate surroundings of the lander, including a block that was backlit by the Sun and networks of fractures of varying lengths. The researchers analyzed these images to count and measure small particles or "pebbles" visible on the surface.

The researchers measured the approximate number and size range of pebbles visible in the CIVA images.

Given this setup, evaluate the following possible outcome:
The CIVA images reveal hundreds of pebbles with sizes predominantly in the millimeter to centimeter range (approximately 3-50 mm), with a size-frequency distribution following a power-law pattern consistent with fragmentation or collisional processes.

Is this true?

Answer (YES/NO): NO